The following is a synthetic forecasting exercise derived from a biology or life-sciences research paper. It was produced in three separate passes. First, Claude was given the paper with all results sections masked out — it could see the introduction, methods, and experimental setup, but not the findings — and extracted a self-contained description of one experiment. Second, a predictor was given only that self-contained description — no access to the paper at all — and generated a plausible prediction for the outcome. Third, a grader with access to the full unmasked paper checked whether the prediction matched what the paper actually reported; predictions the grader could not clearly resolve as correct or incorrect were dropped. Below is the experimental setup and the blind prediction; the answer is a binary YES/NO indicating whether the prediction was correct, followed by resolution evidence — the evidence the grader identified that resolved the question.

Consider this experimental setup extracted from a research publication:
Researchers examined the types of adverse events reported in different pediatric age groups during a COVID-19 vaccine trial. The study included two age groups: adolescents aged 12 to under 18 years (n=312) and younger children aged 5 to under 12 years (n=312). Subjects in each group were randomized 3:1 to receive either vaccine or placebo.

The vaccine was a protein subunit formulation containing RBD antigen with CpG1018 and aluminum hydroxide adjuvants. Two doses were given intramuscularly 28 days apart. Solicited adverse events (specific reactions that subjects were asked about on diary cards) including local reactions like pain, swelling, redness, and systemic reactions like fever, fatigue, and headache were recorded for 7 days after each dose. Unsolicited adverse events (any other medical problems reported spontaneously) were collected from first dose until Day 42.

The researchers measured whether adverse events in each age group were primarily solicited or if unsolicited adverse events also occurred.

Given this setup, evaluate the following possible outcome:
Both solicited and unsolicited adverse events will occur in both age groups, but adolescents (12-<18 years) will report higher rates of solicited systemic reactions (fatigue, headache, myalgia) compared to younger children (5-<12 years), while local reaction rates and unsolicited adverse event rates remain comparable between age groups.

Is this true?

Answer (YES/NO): NO